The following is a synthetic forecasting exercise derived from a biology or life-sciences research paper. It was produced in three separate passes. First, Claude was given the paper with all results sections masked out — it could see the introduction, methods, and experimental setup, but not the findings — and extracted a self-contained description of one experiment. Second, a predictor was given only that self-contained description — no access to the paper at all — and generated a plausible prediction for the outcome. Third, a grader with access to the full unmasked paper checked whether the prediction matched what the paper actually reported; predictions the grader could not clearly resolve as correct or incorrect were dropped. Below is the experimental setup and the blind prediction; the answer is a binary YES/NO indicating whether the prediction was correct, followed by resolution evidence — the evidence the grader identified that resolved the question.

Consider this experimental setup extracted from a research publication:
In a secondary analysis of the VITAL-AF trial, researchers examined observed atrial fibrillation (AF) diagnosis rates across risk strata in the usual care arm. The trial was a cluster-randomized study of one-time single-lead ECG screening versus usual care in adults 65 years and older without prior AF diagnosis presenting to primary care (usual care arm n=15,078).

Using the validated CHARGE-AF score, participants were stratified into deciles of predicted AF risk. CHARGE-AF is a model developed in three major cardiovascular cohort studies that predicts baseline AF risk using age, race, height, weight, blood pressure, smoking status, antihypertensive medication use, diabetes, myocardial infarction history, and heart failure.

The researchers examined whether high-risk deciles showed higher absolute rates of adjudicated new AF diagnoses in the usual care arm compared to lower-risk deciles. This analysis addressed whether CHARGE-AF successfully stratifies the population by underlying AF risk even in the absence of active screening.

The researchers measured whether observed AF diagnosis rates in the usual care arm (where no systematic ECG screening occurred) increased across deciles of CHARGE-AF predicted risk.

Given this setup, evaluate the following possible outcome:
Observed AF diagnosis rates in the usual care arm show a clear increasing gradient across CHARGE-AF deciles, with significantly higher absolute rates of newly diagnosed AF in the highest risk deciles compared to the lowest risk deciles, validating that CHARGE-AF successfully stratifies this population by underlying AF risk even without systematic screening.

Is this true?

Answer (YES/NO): YES